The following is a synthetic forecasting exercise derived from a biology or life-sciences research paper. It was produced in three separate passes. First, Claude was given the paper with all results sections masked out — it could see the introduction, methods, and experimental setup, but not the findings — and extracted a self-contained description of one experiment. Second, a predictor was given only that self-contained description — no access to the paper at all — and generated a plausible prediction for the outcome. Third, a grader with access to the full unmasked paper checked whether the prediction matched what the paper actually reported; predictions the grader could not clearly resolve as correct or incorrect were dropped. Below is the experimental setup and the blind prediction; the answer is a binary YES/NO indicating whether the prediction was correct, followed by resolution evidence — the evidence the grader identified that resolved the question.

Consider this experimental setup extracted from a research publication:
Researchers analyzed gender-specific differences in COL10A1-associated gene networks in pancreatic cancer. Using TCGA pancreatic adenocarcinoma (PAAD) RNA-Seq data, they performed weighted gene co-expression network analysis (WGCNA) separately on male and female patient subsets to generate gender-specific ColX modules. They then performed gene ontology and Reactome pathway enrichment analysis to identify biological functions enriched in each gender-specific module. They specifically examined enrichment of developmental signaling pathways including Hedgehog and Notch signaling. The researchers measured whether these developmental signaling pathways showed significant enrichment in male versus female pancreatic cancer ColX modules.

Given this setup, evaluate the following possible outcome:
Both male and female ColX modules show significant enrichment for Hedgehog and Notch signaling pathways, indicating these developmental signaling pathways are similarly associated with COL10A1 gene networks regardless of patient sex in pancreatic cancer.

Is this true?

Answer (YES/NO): NO